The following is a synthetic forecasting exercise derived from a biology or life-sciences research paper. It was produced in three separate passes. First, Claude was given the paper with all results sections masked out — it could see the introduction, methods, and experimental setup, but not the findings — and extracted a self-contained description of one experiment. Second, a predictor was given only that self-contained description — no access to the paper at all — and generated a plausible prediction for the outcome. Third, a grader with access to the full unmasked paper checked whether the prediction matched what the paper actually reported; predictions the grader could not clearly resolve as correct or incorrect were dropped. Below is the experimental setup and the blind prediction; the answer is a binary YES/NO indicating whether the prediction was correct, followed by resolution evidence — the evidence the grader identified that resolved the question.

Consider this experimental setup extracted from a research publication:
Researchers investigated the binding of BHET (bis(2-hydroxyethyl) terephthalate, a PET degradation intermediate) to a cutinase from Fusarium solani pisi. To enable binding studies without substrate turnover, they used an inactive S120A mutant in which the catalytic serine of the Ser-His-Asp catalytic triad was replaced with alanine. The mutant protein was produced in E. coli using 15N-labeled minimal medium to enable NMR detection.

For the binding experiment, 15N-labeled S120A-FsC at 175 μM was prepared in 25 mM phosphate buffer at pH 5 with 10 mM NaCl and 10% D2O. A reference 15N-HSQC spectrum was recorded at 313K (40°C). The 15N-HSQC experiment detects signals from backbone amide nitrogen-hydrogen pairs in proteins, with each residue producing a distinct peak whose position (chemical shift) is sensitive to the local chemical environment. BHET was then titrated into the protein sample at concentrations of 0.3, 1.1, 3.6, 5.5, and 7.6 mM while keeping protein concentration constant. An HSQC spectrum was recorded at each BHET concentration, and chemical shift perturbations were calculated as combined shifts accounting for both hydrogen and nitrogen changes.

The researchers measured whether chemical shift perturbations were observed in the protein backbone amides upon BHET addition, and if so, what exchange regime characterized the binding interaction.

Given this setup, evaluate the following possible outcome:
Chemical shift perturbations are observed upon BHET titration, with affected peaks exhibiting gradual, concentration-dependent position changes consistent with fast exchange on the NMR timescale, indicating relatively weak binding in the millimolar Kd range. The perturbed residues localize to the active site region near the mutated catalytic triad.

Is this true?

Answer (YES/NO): YES